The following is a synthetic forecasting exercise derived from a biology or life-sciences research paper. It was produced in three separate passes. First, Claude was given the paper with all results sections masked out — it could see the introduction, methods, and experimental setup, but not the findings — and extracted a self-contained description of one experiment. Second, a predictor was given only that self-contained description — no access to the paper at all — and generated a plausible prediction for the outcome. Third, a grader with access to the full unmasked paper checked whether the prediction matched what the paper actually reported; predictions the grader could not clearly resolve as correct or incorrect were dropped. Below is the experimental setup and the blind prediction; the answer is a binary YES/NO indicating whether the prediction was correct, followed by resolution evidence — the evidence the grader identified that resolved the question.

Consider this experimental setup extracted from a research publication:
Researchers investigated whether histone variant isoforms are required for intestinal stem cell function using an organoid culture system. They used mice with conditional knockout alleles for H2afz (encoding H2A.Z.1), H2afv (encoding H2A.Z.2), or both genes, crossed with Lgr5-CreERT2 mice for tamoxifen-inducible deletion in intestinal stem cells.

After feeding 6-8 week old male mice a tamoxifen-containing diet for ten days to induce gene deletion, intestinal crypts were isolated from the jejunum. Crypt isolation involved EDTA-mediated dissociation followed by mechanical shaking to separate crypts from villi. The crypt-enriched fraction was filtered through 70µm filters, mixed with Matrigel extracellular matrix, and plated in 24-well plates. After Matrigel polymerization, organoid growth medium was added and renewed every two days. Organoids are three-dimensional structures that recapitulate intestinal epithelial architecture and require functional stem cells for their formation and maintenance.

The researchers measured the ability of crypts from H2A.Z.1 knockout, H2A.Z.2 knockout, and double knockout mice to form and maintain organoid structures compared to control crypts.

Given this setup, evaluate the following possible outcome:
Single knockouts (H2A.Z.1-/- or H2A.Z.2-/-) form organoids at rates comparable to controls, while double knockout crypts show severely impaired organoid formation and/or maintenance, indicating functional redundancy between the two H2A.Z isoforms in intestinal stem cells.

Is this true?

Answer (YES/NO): YES